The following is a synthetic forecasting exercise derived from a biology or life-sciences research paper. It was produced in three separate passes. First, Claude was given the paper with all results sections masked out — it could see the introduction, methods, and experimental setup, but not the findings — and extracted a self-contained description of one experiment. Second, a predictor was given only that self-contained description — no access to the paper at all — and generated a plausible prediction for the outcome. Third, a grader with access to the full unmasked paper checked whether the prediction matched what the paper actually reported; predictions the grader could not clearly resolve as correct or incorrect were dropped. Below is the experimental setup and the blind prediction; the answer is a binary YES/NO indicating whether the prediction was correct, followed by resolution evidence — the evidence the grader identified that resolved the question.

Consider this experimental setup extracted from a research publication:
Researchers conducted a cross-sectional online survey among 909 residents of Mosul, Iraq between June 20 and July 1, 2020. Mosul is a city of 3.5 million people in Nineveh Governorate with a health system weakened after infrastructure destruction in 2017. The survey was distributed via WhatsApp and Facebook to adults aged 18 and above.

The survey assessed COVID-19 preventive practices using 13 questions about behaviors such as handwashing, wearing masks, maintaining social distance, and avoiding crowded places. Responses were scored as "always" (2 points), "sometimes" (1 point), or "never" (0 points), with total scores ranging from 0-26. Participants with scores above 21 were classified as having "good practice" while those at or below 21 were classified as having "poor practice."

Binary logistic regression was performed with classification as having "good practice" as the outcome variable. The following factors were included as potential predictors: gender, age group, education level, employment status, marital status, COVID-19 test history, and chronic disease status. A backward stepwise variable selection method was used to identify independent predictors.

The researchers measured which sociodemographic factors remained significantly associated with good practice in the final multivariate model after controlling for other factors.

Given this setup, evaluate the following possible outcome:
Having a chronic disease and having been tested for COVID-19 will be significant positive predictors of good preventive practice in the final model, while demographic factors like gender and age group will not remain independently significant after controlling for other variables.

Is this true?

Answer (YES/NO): NO